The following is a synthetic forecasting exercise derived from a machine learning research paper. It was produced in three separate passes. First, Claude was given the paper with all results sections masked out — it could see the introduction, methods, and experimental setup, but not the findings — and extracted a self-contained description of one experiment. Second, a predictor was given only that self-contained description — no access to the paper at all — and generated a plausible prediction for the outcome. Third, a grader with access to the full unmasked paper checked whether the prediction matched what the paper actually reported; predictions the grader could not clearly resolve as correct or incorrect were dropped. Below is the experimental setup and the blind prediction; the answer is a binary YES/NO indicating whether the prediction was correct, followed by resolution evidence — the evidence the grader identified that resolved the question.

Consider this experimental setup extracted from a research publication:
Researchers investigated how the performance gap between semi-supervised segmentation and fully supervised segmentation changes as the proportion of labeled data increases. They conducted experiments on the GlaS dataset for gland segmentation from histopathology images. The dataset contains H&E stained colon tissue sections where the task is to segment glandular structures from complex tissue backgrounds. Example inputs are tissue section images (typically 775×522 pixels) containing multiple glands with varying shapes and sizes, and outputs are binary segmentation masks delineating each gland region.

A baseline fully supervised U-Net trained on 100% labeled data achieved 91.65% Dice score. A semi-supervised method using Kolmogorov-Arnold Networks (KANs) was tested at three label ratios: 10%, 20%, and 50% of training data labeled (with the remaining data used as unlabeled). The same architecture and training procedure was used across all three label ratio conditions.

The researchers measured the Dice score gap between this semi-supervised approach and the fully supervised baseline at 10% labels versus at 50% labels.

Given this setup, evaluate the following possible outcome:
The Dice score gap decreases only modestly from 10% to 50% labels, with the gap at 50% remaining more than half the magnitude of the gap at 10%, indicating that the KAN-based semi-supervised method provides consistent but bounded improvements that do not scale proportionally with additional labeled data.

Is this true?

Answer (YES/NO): NO